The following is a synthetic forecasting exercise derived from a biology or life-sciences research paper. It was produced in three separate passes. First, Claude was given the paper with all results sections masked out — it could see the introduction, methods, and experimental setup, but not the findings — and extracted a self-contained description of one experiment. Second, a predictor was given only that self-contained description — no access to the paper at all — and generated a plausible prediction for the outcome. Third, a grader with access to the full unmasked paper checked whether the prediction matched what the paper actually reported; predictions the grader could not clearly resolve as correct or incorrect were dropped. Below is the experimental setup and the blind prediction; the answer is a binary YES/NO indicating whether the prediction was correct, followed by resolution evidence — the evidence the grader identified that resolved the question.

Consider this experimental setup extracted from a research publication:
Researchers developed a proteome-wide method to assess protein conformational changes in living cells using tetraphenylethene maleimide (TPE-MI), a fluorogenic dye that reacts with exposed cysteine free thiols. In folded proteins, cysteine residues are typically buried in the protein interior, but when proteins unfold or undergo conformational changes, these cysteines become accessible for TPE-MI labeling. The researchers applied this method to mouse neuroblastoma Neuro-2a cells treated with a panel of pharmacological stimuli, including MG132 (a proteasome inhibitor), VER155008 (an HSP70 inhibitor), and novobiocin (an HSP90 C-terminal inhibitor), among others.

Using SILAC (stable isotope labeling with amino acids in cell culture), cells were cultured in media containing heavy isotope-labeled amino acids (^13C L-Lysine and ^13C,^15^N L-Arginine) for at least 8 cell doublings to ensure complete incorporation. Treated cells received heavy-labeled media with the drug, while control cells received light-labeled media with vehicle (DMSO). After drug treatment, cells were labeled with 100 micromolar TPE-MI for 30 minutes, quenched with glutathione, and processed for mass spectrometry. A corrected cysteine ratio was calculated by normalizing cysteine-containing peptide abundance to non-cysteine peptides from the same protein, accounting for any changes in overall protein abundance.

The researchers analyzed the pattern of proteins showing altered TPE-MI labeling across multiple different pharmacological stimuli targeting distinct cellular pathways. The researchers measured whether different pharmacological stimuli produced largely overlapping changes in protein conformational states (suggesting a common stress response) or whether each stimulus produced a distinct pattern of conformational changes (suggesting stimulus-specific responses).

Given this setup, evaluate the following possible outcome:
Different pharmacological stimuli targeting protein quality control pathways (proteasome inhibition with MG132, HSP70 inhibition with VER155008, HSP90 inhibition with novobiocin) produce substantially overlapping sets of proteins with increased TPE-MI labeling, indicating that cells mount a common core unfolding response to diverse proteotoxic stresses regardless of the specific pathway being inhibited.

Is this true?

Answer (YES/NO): NO